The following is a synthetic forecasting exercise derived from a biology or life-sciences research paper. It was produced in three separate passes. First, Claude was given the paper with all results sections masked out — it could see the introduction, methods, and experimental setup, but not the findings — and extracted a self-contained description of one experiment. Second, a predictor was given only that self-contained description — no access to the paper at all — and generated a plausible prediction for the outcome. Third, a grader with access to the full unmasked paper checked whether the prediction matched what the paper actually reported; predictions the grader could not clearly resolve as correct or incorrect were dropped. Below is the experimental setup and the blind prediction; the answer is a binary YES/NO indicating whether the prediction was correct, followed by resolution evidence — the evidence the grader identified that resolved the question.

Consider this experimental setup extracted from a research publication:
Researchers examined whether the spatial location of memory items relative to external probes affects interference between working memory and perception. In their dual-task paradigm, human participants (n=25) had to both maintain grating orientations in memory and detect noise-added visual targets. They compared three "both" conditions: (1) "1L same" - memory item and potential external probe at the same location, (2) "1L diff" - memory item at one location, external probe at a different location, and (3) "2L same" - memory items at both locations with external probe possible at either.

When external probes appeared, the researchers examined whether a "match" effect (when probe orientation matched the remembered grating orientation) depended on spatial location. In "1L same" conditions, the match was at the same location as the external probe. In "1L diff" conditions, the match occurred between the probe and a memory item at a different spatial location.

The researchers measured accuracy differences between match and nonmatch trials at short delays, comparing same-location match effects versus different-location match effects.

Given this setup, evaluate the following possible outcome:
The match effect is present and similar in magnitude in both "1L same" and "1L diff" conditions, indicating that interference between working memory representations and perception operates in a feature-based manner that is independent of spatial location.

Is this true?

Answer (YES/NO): NO